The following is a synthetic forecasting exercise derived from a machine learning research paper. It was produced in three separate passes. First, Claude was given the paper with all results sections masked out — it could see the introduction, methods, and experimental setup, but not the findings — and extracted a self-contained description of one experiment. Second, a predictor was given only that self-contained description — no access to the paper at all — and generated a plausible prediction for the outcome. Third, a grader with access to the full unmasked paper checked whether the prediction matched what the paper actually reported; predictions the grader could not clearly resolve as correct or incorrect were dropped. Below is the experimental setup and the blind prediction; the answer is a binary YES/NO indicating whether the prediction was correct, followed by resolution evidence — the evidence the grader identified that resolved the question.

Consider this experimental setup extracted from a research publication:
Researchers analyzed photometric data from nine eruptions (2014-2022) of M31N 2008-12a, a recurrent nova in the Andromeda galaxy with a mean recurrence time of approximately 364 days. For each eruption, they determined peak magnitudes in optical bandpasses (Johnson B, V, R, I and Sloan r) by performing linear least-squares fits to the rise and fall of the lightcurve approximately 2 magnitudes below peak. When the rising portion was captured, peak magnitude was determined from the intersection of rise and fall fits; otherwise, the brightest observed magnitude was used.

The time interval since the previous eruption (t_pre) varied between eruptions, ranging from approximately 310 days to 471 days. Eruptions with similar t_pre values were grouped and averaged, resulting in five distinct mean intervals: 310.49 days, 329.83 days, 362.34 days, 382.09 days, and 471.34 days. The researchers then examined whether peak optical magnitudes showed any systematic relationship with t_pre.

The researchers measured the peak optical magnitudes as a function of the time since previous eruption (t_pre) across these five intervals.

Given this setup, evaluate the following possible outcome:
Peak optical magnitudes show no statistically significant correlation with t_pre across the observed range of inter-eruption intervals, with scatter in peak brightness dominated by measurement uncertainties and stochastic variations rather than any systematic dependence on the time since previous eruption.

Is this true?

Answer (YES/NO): NO